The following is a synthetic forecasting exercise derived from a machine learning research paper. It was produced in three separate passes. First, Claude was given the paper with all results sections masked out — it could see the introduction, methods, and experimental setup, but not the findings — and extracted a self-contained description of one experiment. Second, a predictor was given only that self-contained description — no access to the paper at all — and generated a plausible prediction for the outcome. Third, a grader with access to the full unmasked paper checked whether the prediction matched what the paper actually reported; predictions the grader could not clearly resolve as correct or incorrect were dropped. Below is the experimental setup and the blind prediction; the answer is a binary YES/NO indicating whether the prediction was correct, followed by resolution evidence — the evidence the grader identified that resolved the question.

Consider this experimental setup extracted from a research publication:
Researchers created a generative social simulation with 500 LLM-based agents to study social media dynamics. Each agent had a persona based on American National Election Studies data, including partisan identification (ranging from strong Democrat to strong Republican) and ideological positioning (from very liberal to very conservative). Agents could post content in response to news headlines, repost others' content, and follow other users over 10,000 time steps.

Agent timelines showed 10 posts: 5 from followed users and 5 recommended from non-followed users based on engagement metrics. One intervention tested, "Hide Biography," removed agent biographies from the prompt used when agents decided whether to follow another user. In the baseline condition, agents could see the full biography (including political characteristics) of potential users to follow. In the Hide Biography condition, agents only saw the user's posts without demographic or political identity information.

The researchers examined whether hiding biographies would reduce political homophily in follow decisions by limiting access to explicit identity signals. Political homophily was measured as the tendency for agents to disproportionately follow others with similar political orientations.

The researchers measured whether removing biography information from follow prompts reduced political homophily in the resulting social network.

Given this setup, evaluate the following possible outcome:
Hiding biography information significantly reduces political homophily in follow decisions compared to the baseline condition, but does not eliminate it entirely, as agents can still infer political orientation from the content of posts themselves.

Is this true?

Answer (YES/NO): NO